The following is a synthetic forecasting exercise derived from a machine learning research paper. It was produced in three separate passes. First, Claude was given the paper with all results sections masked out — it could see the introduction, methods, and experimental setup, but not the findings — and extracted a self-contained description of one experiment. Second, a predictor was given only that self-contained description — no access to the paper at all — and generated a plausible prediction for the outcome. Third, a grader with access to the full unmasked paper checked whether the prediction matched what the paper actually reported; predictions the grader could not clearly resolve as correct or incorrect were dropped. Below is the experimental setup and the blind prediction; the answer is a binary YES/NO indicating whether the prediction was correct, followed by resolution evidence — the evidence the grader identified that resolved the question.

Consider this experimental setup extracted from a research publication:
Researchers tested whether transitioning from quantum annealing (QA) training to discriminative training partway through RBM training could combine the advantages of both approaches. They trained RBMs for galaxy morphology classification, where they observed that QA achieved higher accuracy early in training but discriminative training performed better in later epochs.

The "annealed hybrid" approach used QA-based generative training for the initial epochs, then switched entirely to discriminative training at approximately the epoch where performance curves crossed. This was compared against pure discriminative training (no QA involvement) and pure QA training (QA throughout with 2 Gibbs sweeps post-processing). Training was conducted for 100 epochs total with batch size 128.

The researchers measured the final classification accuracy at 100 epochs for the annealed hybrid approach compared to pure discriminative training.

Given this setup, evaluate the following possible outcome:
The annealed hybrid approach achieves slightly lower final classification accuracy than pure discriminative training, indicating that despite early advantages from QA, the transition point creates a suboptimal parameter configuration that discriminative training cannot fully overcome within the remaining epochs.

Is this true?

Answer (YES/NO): YES